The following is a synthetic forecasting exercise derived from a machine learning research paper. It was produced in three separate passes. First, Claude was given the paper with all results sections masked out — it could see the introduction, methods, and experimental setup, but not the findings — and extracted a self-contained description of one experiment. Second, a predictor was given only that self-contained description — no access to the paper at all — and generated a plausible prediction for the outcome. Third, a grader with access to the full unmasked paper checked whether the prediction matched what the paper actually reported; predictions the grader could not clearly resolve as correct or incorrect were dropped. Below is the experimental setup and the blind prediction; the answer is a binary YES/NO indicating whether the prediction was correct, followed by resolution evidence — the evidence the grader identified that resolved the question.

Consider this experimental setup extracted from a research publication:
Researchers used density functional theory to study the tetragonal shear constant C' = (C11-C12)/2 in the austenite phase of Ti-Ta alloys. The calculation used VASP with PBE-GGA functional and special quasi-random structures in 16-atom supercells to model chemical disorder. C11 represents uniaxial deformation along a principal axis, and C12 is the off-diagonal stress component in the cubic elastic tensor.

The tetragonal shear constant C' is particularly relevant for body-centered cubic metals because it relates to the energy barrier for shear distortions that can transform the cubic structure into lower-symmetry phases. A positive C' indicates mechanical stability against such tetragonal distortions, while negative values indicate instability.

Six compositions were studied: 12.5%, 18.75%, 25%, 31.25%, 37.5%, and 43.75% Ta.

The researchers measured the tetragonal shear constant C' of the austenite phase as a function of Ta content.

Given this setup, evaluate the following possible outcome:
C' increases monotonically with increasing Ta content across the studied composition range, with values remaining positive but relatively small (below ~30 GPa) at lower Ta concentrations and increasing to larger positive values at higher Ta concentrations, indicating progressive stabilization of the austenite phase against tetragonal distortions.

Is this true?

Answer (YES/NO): YES